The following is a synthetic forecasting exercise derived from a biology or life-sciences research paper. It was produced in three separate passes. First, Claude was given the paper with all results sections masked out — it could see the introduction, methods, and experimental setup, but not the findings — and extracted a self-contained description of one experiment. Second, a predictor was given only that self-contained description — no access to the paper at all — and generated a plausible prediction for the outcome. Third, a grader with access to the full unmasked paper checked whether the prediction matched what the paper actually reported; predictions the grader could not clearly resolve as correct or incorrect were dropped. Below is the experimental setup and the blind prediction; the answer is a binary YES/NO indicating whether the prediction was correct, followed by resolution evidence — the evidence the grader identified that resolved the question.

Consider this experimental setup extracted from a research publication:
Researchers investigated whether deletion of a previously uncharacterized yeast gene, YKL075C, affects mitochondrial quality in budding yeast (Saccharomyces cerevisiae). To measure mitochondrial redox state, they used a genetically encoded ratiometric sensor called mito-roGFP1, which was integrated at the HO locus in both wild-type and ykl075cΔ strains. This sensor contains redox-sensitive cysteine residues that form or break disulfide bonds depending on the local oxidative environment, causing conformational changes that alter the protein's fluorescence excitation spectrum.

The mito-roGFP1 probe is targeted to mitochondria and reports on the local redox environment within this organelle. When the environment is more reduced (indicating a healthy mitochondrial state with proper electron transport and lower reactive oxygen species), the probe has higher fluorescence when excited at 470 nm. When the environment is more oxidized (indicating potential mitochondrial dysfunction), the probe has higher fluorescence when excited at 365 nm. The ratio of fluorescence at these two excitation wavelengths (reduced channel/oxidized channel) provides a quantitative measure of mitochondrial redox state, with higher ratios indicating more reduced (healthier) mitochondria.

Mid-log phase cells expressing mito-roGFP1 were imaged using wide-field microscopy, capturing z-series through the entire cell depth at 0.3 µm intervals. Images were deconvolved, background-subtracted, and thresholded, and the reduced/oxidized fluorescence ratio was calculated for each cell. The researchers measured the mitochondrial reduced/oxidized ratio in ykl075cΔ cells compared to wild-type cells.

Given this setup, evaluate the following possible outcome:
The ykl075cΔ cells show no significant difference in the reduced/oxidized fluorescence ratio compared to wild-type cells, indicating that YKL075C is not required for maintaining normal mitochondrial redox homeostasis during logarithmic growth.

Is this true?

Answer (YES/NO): NO